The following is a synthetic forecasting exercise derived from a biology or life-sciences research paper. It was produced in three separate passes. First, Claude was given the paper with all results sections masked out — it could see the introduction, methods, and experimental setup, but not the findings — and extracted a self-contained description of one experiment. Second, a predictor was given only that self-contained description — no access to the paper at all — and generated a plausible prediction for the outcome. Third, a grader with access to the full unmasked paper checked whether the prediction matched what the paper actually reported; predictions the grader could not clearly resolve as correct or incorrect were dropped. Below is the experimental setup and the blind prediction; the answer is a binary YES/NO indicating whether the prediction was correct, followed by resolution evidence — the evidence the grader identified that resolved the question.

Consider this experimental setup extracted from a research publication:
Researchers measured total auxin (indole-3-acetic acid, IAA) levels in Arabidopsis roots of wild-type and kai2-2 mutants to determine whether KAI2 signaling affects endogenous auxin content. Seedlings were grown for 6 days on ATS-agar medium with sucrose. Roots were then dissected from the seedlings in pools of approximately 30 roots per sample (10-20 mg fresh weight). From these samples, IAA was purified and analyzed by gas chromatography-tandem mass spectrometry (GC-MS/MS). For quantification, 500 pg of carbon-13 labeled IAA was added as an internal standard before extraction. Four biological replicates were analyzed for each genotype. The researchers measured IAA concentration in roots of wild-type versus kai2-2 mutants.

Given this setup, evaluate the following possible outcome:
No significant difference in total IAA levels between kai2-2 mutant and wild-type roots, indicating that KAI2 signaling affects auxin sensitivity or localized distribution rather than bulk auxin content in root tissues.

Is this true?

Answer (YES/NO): NO